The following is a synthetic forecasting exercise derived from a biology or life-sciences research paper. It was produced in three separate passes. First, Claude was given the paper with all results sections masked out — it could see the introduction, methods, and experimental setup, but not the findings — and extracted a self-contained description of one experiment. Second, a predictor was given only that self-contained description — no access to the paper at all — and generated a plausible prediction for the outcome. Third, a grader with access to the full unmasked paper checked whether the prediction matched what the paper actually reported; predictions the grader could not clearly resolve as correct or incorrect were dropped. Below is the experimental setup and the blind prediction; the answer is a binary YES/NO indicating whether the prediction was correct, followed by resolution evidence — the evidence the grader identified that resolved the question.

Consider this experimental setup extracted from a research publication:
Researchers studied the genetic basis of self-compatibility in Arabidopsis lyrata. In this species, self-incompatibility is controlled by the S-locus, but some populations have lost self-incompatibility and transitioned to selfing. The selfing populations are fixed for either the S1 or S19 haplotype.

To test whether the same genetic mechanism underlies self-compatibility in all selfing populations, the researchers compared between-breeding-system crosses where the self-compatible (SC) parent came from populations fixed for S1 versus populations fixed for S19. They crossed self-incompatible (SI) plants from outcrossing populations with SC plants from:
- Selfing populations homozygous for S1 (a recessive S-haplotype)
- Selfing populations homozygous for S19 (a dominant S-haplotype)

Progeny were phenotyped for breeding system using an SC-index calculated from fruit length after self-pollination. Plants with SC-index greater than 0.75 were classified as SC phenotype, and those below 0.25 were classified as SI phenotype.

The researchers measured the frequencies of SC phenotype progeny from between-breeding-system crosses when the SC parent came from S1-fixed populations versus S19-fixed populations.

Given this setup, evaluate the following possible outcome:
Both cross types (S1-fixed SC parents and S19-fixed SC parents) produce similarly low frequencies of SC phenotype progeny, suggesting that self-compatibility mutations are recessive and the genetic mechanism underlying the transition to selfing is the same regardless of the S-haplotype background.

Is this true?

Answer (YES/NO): NO